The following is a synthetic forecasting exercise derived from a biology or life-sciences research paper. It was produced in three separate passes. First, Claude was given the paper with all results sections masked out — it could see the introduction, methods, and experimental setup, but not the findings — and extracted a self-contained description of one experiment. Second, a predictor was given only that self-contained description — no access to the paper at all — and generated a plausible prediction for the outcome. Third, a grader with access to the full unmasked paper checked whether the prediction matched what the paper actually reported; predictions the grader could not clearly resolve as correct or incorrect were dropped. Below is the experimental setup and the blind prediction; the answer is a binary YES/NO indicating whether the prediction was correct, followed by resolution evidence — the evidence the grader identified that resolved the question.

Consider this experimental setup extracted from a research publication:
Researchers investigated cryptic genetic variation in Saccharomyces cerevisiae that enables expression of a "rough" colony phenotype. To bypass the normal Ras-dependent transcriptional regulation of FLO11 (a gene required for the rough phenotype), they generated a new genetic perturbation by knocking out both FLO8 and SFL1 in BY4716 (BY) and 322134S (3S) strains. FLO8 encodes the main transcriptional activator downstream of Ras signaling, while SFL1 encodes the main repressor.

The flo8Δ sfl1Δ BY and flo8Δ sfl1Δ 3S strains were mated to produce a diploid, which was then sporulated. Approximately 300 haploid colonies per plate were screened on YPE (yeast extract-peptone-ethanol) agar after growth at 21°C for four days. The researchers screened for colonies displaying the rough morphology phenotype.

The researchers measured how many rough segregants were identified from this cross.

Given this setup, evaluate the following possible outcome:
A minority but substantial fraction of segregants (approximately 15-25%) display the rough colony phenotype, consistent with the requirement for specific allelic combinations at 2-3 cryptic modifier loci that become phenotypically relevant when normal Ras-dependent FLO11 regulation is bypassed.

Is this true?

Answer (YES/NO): NO